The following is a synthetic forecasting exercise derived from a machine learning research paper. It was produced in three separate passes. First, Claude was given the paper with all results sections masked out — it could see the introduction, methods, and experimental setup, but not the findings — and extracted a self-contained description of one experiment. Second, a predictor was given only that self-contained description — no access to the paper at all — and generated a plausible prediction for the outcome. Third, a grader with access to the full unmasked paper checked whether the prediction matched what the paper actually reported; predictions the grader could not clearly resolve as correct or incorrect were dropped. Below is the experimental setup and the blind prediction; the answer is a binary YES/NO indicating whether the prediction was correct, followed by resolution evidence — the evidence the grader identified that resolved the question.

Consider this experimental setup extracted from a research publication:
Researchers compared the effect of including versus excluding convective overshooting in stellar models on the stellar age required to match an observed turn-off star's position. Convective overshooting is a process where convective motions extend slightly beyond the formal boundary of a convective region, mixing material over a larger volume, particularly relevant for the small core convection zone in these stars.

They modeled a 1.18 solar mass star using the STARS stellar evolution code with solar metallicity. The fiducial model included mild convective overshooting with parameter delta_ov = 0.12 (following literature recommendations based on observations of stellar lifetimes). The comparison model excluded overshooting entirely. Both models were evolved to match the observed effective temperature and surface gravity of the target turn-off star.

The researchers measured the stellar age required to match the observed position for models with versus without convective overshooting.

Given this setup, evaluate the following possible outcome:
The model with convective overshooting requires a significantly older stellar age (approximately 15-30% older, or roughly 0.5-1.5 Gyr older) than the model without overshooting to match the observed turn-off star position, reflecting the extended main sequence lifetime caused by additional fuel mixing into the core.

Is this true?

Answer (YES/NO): NO